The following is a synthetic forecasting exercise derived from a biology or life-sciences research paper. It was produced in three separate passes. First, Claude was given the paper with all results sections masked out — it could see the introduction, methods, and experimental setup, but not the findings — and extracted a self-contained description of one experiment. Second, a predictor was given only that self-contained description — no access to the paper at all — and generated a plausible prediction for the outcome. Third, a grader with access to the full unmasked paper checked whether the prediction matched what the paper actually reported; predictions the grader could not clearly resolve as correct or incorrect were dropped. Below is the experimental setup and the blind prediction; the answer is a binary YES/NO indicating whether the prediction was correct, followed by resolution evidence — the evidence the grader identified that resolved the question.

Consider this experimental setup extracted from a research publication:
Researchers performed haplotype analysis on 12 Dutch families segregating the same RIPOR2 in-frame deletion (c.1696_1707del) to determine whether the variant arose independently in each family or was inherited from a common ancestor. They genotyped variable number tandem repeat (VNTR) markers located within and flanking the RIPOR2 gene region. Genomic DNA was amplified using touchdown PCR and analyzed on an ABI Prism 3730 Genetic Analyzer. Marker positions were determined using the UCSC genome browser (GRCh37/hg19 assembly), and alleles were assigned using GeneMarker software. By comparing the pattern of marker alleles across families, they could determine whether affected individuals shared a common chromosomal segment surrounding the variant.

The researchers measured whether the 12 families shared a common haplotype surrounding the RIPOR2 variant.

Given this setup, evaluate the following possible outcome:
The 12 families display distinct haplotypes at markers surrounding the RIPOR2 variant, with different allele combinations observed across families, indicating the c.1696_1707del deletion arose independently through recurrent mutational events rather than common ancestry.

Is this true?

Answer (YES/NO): NO